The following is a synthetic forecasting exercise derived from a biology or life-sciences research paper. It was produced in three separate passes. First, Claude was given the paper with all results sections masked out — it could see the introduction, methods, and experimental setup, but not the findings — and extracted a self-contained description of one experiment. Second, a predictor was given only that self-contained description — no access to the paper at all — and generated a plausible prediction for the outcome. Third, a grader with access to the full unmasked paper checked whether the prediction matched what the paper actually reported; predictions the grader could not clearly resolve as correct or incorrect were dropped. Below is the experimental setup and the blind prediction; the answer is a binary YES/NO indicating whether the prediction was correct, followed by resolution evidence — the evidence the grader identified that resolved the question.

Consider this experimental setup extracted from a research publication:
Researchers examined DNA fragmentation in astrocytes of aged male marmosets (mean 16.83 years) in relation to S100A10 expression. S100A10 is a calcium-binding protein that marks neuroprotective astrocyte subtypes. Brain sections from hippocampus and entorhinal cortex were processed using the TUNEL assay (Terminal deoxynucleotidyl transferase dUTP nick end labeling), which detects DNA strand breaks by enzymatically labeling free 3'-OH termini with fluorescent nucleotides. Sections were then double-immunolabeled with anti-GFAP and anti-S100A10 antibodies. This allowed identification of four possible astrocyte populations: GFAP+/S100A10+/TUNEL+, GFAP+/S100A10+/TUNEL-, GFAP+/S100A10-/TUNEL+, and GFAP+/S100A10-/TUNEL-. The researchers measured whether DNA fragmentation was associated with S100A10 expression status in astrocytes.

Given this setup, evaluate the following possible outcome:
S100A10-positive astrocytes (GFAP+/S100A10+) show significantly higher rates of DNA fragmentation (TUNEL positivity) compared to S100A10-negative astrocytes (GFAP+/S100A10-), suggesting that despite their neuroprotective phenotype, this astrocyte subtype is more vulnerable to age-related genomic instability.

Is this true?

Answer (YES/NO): NO